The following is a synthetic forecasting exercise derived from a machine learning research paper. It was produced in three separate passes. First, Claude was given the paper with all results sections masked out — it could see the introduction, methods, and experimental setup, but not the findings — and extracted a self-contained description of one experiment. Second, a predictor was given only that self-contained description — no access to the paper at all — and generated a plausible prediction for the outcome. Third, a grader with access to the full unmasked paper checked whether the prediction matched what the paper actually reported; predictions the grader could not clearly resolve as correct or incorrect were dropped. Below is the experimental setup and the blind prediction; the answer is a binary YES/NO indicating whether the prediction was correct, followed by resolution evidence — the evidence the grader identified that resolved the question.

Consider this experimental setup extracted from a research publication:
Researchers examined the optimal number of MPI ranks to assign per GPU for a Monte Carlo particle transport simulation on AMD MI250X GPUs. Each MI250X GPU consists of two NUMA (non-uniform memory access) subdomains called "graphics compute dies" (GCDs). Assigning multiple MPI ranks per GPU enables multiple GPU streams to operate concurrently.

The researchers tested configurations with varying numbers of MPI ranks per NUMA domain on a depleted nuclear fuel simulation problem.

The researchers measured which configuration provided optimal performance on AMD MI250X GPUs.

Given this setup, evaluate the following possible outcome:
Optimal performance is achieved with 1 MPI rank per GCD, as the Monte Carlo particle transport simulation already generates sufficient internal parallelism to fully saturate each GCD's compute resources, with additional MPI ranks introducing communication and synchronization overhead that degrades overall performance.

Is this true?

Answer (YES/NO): NO